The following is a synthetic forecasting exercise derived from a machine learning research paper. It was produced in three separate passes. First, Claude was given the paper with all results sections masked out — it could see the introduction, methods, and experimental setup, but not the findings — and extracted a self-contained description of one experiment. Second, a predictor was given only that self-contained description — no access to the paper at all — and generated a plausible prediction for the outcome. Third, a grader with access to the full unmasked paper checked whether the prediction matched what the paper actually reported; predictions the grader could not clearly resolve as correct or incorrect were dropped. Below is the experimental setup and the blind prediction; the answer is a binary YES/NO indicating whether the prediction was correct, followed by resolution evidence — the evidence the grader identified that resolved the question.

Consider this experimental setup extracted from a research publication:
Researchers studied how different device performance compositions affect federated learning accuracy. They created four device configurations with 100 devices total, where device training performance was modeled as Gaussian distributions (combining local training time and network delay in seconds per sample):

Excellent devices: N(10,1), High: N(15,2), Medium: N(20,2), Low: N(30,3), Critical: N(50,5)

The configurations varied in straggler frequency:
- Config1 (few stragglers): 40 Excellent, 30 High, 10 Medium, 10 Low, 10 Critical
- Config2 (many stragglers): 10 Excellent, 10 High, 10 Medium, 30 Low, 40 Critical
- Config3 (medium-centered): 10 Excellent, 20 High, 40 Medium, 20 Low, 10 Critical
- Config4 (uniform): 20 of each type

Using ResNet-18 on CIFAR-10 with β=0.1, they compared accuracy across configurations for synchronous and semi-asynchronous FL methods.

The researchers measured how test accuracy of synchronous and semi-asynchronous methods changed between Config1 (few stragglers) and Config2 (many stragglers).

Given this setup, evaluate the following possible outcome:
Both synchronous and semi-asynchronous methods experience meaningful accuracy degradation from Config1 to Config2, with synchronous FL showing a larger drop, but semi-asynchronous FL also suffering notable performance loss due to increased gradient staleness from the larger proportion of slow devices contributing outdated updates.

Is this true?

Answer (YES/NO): NO